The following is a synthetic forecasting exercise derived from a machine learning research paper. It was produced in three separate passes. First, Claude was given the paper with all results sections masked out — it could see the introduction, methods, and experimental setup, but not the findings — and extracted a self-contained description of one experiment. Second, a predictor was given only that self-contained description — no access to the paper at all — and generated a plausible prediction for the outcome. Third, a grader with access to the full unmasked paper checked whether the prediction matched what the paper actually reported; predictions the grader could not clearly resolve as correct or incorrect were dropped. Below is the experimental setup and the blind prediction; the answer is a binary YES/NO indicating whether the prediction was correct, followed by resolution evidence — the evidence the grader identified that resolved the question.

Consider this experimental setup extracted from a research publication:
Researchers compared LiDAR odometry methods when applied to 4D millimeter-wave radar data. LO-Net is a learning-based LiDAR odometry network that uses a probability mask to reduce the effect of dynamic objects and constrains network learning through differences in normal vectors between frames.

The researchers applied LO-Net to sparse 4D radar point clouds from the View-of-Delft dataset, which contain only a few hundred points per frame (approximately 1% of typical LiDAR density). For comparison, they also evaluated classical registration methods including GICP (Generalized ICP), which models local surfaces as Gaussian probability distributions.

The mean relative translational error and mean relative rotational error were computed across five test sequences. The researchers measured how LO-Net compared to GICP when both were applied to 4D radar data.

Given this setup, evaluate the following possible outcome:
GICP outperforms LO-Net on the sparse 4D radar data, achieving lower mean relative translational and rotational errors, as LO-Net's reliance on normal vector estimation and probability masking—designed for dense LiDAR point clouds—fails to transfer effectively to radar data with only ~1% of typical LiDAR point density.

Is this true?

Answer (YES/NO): YES